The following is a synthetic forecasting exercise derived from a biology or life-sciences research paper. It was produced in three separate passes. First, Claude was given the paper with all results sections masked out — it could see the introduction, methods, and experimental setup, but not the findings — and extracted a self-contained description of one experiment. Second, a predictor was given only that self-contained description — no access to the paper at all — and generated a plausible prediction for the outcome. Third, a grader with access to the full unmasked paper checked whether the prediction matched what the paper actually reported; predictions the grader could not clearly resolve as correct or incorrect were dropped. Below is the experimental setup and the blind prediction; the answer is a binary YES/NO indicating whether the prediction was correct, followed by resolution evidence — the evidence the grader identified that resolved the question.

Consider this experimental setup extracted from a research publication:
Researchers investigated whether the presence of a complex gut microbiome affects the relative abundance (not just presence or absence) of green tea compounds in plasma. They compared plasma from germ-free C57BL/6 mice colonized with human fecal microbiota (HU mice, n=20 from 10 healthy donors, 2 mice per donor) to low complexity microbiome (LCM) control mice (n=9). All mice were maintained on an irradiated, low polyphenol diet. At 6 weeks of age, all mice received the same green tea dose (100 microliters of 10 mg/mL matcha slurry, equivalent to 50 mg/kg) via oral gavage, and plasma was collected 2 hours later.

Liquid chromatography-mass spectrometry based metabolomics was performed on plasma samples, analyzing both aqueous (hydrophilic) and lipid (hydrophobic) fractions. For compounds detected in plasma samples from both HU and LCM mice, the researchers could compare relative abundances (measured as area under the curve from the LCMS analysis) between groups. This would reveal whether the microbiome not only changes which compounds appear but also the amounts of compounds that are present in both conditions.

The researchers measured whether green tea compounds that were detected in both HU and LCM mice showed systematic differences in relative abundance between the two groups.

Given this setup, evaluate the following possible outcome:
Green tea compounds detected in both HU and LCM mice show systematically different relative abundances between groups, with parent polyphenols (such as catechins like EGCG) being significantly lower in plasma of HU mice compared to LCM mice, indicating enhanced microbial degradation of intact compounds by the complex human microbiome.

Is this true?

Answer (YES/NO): NO